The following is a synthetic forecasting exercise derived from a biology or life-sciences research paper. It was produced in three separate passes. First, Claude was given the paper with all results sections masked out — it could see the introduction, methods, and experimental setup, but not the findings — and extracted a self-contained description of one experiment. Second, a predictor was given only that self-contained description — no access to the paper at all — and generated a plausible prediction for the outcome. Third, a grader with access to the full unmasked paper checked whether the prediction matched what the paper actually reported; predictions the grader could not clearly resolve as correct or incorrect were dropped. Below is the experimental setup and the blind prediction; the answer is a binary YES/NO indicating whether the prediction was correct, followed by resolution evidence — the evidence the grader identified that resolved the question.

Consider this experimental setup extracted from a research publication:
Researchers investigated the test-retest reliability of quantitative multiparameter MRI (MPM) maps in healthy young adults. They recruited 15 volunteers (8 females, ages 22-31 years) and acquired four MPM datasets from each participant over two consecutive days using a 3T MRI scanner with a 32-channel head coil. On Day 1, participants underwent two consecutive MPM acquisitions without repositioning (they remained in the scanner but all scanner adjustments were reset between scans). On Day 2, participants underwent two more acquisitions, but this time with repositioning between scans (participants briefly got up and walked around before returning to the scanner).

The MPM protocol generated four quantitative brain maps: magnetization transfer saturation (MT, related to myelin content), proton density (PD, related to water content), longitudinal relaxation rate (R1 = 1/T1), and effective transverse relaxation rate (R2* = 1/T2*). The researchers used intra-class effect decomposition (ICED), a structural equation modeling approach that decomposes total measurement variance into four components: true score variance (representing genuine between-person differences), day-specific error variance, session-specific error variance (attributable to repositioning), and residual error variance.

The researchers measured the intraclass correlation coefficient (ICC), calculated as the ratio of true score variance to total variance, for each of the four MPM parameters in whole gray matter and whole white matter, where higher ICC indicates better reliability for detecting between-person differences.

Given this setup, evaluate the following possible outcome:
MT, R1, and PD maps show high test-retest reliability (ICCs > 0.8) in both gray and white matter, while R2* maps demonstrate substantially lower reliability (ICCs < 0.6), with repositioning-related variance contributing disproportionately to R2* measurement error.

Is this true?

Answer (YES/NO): NO